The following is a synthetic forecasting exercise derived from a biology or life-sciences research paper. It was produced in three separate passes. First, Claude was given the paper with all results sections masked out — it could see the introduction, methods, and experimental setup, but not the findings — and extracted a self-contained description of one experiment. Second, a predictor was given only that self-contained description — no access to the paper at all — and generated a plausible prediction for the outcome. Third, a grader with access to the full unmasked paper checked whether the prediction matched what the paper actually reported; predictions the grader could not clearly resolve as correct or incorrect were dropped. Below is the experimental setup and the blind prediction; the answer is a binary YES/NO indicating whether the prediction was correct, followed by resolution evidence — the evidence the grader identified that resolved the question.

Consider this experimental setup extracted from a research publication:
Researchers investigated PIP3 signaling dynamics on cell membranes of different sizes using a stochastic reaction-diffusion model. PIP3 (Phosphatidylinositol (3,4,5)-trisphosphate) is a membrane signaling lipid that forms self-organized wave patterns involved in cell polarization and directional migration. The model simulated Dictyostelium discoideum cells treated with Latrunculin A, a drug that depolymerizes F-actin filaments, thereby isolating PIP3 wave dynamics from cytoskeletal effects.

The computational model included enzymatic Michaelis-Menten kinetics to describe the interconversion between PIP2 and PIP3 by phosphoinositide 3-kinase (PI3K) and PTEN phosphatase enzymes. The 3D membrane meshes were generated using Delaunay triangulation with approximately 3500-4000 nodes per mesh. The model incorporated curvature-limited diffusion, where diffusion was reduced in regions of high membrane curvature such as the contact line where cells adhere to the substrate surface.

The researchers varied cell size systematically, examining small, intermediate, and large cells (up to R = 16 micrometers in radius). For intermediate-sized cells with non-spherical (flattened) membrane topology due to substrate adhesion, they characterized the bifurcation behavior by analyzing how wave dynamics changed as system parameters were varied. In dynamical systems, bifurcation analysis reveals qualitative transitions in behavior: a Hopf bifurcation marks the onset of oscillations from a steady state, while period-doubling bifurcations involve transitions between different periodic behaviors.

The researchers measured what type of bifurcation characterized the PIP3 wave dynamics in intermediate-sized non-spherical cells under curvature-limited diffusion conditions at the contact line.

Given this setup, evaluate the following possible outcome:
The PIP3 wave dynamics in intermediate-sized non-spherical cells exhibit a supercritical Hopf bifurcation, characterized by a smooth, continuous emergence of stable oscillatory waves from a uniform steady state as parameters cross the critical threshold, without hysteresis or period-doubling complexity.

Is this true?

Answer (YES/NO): NO